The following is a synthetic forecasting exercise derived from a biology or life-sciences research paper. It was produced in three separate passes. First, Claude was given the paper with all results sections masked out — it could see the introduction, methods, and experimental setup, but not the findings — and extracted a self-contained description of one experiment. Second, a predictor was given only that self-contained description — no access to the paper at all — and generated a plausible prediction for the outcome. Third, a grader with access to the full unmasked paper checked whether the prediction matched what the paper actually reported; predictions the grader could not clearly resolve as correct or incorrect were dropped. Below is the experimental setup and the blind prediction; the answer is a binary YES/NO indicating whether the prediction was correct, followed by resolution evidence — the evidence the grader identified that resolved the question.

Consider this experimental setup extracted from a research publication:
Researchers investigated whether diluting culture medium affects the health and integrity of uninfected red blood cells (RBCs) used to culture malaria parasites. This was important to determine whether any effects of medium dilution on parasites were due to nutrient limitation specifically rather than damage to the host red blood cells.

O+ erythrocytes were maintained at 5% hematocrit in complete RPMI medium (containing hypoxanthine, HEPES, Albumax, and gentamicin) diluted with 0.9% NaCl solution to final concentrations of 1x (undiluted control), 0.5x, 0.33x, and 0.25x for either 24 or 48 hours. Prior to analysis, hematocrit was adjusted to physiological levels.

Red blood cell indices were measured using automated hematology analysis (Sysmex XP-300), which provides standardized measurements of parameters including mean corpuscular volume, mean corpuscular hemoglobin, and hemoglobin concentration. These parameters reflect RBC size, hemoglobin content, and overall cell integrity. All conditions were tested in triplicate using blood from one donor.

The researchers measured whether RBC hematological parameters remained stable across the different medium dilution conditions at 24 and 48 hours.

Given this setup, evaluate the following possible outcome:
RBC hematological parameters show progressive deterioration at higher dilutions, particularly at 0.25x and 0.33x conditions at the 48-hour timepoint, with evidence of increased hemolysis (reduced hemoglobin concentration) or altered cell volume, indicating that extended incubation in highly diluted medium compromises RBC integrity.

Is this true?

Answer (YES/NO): NO